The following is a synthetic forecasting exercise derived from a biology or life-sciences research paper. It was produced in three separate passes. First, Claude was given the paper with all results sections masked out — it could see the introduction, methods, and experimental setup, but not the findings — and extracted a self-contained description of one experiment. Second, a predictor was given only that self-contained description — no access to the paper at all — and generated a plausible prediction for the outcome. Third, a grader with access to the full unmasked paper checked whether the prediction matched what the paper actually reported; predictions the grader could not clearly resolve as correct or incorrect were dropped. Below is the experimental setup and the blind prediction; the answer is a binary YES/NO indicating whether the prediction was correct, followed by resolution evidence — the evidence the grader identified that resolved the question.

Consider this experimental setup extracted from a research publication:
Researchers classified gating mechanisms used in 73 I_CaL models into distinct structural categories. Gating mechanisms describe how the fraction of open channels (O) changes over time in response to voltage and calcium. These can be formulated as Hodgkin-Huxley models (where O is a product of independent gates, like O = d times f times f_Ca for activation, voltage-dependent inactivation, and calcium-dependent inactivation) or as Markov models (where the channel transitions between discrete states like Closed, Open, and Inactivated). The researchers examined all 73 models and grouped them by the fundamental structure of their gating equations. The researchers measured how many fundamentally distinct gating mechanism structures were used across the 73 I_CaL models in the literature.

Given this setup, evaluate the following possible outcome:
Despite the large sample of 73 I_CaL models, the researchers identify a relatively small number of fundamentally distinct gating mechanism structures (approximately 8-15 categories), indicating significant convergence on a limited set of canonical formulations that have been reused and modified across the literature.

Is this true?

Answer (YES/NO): YES